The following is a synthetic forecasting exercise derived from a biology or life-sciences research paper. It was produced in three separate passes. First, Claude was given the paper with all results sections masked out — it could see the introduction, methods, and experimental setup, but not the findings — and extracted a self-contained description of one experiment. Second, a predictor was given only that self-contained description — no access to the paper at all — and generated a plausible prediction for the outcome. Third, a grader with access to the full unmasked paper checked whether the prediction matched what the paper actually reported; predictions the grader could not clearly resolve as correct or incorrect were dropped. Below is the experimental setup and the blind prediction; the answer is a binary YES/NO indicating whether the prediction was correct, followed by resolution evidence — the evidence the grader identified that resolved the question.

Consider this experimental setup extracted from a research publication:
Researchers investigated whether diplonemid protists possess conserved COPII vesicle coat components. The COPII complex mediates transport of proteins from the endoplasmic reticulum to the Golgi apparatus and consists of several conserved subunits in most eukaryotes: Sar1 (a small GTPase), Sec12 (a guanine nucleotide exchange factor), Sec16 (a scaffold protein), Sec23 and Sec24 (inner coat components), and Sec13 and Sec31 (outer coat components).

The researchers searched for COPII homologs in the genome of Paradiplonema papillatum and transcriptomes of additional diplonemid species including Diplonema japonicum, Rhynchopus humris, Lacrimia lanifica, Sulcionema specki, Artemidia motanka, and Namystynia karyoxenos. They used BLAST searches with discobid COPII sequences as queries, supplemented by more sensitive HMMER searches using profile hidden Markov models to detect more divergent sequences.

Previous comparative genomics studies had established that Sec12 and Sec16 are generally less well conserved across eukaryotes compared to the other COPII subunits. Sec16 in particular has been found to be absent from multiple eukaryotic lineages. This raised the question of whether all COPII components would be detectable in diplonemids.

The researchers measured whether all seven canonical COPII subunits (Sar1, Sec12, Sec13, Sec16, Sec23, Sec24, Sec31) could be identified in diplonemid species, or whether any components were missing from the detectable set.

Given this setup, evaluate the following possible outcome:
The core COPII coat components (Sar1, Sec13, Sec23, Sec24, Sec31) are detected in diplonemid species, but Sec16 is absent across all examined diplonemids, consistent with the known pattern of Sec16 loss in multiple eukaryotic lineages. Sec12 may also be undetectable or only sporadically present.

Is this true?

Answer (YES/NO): NO